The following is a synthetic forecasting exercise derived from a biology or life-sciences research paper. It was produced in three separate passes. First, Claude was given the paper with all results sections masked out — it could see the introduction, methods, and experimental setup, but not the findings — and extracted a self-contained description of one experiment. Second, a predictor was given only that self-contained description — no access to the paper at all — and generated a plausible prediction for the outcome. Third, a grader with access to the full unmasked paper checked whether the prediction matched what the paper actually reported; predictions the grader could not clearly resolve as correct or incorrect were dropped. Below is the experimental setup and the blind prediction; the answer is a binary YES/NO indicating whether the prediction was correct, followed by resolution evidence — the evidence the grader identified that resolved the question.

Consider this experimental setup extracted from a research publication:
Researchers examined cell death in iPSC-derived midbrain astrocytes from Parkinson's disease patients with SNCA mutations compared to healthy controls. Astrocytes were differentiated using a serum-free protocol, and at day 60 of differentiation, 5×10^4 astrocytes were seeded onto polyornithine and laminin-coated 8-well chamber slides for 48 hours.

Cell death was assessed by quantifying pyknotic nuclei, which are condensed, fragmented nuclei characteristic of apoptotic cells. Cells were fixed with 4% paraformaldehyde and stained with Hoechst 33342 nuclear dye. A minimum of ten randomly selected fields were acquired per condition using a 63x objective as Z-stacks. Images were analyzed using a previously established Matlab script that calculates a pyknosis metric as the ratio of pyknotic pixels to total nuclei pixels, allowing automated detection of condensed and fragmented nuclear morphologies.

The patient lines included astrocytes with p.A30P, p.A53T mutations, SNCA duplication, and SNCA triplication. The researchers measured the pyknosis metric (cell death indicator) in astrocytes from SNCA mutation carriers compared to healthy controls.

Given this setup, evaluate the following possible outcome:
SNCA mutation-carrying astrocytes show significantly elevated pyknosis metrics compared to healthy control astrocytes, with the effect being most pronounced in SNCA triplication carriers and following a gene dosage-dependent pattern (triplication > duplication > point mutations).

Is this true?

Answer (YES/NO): NO